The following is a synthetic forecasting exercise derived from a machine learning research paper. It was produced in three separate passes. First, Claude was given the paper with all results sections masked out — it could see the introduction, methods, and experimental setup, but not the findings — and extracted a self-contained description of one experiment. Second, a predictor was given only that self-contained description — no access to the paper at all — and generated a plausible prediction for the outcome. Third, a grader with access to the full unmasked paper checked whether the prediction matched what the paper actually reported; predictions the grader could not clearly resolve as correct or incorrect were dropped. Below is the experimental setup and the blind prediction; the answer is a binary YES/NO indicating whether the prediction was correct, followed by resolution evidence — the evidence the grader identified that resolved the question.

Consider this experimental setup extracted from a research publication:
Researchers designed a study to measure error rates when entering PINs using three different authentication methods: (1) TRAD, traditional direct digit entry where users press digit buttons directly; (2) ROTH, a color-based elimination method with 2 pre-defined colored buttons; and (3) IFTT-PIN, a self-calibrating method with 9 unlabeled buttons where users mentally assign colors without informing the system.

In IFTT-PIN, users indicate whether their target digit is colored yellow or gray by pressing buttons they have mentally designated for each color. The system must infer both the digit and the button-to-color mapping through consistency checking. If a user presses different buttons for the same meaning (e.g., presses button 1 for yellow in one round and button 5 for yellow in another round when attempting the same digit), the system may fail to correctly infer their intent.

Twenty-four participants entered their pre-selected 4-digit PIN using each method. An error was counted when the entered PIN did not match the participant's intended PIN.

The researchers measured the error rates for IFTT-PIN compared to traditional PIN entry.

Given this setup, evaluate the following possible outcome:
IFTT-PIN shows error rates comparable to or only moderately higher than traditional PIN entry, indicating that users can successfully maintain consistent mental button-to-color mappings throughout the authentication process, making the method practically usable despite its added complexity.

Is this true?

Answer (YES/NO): YES